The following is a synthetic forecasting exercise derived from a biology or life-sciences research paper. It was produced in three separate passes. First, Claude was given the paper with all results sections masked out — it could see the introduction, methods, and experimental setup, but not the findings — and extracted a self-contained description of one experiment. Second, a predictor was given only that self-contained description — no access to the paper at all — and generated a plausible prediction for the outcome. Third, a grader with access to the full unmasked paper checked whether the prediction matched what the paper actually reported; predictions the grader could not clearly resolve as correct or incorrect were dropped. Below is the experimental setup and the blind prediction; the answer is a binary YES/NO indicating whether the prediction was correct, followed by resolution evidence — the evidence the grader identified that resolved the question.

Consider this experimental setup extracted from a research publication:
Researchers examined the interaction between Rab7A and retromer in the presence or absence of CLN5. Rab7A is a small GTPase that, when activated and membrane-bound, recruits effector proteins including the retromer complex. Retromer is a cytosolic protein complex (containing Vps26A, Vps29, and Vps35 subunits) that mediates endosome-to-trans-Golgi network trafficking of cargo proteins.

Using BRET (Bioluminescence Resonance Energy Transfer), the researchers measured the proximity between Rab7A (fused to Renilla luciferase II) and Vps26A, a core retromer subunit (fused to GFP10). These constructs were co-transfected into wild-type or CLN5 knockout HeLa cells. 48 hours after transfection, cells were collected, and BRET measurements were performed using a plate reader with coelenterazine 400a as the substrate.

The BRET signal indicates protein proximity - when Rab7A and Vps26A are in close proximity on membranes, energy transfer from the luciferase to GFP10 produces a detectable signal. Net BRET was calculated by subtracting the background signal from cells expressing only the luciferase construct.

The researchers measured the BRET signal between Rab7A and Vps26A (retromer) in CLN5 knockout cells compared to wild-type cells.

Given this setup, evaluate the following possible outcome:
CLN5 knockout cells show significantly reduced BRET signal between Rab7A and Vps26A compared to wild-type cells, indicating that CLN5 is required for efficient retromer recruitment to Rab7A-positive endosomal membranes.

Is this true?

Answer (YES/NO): NO